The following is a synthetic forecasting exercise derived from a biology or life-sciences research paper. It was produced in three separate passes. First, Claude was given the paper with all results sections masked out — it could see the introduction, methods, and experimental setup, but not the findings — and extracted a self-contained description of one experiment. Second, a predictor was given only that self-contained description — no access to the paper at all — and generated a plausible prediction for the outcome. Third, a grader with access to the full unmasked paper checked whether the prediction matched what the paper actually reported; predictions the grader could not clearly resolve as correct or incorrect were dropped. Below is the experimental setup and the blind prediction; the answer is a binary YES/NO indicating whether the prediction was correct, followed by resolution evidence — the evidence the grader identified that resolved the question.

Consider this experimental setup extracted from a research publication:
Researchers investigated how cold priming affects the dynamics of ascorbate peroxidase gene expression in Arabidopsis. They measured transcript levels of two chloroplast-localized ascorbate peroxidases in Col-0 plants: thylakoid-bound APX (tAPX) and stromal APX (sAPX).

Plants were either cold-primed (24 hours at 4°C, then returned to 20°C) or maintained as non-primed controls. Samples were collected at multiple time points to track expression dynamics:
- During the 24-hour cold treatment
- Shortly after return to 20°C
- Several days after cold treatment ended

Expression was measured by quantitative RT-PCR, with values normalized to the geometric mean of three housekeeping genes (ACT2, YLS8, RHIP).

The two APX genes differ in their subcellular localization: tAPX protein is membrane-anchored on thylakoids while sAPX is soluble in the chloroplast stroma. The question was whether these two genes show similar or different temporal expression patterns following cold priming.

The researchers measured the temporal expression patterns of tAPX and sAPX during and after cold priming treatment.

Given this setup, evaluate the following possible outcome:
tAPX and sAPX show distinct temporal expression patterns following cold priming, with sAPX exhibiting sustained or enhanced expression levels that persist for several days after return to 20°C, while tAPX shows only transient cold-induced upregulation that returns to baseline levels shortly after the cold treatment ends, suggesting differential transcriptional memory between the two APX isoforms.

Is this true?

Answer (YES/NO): NO